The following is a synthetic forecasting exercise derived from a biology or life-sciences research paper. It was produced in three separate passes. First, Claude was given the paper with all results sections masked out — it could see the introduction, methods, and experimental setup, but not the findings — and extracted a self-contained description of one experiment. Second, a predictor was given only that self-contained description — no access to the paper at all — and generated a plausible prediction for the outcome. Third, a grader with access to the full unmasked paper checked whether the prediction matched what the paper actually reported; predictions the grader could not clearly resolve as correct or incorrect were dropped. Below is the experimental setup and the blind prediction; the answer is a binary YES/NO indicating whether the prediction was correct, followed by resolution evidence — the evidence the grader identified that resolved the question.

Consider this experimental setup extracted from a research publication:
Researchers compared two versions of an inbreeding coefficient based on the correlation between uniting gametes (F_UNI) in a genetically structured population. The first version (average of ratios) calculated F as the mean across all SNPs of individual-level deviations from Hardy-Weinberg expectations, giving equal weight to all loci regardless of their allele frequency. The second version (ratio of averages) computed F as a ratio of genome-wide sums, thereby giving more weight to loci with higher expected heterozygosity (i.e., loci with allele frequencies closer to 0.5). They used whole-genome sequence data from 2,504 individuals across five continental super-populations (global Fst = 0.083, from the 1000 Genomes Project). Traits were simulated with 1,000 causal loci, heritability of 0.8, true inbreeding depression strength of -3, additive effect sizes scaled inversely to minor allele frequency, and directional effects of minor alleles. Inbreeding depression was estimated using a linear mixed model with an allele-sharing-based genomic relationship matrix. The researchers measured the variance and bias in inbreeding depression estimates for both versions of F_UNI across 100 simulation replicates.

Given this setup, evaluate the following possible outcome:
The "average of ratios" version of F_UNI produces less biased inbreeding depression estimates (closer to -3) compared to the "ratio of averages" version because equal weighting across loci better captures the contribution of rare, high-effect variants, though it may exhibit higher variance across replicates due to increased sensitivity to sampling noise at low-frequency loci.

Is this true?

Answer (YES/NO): NO